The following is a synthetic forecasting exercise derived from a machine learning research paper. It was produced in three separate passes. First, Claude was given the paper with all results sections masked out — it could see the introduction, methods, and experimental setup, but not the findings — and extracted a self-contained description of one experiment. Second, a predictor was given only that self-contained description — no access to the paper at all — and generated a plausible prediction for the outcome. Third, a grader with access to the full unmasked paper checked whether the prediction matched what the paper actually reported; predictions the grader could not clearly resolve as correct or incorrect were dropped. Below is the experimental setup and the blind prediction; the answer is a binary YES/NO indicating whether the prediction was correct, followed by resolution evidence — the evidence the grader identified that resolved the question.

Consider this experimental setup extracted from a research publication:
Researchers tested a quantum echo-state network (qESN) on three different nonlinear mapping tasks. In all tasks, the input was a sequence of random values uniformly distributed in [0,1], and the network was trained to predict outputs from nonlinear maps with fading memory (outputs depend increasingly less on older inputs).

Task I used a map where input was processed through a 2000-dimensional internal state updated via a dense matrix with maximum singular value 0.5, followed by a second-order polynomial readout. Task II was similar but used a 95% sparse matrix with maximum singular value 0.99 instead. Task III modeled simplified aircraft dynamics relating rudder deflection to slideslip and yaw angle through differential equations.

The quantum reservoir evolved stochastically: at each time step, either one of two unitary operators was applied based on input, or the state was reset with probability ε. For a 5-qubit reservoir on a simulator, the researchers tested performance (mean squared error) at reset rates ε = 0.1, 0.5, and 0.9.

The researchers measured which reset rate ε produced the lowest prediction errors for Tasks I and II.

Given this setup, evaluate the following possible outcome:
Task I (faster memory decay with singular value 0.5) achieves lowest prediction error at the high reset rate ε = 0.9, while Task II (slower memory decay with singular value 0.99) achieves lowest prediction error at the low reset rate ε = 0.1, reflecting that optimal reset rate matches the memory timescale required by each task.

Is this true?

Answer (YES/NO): NO